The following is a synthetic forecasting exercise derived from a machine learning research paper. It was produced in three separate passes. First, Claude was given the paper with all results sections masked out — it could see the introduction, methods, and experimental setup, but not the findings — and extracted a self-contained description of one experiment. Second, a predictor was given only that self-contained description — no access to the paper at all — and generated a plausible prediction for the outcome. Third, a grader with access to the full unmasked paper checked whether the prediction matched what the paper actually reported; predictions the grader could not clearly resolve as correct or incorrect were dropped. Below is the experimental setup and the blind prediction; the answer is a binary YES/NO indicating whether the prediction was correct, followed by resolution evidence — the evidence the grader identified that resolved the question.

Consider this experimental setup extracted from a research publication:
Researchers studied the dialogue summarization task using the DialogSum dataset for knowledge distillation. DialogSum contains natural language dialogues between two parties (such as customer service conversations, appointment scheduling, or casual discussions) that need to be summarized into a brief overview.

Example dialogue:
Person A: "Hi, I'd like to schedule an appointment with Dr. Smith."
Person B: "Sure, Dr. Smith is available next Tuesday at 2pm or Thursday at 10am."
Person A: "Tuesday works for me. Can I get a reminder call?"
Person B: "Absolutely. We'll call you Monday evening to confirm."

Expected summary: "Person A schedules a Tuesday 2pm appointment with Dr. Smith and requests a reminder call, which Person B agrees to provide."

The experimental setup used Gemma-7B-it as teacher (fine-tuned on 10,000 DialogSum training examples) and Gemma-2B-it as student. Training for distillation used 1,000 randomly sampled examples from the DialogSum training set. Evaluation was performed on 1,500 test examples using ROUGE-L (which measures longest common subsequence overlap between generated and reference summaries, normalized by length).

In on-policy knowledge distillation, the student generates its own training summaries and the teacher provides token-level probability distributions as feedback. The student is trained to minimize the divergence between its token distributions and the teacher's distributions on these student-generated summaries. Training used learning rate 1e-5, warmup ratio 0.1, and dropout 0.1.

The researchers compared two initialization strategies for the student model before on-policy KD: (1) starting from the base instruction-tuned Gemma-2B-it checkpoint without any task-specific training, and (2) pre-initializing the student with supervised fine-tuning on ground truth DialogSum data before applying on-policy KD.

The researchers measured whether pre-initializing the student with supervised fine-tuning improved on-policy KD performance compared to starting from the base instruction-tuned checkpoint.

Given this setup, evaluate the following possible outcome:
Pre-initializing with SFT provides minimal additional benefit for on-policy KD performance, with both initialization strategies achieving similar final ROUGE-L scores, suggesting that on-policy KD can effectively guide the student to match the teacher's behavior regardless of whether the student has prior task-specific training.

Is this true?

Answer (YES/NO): NO